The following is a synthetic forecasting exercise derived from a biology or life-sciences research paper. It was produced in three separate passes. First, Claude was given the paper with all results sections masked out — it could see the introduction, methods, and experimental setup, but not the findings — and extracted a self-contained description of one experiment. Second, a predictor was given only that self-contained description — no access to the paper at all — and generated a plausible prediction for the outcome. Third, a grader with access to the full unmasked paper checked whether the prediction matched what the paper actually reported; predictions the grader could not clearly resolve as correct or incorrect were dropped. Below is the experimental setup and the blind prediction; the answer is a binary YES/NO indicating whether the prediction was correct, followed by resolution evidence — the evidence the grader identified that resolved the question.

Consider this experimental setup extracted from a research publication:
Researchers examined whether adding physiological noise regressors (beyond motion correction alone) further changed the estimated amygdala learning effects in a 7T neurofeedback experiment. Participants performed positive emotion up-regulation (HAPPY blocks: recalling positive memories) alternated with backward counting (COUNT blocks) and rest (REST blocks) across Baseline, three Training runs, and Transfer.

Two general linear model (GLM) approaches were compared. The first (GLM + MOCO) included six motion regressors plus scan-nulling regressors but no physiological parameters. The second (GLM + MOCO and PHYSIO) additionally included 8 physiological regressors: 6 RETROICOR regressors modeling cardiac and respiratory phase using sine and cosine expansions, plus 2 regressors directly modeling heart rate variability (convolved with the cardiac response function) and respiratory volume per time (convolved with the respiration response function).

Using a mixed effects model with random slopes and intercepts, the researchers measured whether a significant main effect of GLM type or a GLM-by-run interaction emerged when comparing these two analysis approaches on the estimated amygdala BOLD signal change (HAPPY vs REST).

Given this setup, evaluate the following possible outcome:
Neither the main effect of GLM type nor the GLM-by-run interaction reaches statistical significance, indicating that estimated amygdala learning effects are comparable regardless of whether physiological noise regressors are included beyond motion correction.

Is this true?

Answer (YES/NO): YES